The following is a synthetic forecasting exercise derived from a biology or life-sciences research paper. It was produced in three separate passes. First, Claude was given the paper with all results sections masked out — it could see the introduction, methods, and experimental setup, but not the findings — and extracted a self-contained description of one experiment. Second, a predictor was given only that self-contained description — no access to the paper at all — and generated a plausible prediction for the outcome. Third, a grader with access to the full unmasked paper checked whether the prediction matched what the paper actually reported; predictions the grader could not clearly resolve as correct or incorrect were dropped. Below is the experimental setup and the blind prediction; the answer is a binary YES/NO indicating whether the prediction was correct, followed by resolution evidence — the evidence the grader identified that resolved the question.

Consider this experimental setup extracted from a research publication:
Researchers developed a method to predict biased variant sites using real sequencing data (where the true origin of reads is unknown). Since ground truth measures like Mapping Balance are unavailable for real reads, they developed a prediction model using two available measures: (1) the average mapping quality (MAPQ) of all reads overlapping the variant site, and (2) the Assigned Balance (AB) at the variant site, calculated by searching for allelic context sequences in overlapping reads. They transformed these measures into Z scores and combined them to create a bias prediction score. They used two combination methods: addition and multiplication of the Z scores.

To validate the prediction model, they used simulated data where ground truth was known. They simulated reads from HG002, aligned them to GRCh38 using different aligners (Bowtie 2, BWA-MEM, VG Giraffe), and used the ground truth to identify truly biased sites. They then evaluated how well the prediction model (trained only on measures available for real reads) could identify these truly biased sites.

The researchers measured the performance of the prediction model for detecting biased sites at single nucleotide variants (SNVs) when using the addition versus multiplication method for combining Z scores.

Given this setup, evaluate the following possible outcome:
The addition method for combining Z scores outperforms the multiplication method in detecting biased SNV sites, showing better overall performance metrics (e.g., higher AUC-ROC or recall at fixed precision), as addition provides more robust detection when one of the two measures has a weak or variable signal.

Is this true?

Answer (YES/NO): NO